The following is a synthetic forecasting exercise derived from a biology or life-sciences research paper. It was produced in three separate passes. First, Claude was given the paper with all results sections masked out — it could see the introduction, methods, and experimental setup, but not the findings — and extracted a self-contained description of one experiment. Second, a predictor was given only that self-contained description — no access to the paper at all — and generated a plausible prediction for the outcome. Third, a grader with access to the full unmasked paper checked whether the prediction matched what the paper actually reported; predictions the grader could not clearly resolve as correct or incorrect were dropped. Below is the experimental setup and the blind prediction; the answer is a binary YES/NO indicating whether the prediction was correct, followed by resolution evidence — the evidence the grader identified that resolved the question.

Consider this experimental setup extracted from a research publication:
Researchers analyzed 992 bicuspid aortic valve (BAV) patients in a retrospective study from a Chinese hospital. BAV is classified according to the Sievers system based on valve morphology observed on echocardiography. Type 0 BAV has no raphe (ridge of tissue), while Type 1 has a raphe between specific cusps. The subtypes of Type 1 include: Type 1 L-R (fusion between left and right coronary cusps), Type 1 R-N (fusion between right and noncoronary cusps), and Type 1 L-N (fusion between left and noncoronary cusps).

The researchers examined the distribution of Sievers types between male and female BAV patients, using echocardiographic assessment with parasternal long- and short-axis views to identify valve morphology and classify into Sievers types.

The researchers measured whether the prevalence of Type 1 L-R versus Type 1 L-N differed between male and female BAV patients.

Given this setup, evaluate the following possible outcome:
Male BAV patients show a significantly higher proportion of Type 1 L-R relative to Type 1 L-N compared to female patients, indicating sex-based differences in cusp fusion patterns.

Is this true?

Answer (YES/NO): NO